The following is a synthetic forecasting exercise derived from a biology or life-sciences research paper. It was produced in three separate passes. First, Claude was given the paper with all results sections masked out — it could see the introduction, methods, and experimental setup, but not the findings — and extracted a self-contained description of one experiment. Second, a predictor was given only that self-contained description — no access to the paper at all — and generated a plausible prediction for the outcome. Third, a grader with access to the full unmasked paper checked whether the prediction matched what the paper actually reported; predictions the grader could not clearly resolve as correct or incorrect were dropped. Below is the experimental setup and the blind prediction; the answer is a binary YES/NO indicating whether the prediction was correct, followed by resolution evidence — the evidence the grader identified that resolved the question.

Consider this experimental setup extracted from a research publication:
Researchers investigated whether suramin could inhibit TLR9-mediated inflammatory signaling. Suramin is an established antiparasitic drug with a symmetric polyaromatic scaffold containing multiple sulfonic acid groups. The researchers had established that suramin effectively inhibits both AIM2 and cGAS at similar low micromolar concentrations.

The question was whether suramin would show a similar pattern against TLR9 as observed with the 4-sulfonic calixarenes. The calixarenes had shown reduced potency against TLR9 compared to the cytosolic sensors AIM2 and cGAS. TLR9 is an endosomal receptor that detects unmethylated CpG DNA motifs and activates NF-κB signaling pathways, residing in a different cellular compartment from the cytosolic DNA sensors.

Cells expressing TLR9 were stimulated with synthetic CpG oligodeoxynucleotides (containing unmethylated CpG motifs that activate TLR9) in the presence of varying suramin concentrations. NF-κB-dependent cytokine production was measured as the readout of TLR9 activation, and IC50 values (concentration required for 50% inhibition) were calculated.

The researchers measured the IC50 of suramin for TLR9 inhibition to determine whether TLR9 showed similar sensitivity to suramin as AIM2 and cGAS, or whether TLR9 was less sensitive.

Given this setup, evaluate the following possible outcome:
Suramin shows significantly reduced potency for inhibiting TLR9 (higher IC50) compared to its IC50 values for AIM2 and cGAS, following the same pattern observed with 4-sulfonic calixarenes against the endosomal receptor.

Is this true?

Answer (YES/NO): YES